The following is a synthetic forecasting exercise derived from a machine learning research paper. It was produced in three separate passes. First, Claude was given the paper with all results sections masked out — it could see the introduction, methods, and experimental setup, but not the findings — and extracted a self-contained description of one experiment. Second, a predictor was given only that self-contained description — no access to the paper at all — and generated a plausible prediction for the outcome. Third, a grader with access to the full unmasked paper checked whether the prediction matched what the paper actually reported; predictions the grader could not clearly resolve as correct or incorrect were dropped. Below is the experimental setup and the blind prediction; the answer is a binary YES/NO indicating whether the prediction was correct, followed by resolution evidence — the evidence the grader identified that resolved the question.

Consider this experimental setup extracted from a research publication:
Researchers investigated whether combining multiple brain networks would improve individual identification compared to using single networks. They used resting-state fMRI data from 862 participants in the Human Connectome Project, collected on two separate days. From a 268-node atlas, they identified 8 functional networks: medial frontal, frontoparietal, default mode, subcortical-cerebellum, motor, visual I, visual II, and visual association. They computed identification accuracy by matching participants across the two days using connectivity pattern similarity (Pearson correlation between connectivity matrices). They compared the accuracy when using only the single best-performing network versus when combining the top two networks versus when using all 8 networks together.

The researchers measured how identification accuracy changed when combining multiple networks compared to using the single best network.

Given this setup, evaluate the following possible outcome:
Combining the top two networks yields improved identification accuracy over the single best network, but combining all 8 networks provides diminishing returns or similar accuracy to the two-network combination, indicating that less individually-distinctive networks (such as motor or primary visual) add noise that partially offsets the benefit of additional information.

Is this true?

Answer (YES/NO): NO